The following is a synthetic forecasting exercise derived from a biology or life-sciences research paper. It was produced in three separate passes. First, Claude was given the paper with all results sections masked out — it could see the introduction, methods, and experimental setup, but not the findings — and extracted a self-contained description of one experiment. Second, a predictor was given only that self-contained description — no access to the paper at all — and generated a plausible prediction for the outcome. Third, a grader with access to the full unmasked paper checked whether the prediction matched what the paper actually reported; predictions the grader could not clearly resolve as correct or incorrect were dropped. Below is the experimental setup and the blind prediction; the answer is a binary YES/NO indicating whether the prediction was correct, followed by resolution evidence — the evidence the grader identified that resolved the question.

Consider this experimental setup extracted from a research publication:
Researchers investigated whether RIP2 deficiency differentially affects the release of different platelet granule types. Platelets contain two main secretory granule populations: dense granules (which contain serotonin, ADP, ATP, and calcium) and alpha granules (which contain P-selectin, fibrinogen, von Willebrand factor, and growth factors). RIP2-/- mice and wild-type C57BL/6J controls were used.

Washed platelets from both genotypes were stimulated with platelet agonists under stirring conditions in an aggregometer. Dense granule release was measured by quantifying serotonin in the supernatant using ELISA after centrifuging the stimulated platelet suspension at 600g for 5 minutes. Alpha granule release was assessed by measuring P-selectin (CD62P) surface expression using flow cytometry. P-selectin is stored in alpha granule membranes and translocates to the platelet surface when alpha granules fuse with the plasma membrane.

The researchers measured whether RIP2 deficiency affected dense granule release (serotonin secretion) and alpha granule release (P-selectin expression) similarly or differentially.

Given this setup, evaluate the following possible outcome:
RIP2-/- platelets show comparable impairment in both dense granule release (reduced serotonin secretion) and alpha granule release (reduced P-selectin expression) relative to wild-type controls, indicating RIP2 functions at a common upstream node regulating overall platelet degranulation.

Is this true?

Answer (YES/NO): NO